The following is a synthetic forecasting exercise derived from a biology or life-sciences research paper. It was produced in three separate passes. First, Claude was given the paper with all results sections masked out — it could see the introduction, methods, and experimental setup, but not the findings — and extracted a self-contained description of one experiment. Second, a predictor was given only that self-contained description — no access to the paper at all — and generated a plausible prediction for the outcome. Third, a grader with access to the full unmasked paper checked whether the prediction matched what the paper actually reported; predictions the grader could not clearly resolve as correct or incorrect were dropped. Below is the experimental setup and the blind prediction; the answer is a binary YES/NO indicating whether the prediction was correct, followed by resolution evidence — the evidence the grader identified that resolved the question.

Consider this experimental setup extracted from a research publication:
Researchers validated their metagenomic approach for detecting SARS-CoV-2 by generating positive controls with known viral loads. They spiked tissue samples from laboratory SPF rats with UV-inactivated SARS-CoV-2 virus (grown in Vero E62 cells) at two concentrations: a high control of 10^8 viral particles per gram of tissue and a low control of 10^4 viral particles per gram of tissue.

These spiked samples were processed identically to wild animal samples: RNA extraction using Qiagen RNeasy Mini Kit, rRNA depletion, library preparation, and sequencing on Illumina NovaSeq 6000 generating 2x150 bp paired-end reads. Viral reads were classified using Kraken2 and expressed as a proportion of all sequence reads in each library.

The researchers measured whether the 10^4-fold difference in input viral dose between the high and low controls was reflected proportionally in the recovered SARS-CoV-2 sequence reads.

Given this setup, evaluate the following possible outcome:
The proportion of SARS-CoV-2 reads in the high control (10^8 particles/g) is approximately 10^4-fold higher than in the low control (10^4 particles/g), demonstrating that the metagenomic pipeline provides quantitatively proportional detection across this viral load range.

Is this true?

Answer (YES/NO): NO